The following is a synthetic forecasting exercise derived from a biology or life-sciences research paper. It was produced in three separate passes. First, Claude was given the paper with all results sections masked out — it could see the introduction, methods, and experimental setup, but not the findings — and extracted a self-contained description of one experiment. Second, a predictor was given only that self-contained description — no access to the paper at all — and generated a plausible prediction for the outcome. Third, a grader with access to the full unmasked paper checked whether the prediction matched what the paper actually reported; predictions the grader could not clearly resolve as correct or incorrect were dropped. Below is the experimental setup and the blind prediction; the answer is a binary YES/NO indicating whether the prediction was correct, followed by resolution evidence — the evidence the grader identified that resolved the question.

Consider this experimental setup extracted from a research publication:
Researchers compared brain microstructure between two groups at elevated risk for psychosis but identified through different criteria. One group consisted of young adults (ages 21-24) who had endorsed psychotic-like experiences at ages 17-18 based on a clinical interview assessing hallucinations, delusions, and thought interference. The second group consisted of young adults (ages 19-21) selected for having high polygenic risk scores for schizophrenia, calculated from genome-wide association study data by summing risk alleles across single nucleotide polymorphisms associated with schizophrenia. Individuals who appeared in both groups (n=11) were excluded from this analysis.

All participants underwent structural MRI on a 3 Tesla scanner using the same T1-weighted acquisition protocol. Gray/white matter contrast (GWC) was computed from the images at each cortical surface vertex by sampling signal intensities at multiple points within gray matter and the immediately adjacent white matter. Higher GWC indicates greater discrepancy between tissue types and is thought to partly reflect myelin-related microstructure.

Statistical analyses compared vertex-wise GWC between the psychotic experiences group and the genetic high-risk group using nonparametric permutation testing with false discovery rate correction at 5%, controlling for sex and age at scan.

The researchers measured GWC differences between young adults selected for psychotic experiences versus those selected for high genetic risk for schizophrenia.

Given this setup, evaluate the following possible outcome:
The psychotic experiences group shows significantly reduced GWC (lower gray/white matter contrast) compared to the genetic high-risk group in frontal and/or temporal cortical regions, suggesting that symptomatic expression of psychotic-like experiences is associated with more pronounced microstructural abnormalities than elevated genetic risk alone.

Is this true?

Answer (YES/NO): NO